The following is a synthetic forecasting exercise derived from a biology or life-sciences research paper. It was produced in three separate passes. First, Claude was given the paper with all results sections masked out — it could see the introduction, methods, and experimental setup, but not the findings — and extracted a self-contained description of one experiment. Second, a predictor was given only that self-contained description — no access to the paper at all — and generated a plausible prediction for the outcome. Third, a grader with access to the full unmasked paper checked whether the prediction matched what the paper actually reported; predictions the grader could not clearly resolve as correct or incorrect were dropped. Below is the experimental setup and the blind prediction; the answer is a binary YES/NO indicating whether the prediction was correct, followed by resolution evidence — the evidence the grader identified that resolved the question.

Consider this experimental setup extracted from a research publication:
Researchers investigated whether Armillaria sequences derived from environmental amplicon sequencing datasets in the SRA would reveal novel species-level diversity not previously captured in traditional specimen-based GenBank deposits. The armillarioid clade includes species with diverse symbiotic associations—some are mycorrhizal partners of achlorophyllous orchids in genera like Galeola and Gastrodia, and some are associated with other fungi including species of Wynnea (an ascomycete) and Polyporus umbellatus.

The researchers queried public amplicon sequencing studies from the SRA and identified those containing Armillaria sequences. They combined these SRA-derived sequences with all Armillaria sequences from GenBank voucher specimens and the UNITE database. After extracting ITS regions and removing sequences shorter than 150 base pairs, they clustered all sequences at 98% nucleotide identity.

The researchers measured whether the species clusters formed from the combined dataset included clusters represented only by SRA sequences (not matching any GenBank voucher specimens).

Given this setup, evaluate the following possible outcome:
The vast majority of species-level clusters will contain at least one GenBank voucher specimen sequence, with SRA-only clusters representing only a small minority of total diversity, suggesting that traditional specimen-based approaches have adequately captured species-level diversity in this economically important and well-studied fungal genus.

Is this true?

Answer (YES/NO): YES